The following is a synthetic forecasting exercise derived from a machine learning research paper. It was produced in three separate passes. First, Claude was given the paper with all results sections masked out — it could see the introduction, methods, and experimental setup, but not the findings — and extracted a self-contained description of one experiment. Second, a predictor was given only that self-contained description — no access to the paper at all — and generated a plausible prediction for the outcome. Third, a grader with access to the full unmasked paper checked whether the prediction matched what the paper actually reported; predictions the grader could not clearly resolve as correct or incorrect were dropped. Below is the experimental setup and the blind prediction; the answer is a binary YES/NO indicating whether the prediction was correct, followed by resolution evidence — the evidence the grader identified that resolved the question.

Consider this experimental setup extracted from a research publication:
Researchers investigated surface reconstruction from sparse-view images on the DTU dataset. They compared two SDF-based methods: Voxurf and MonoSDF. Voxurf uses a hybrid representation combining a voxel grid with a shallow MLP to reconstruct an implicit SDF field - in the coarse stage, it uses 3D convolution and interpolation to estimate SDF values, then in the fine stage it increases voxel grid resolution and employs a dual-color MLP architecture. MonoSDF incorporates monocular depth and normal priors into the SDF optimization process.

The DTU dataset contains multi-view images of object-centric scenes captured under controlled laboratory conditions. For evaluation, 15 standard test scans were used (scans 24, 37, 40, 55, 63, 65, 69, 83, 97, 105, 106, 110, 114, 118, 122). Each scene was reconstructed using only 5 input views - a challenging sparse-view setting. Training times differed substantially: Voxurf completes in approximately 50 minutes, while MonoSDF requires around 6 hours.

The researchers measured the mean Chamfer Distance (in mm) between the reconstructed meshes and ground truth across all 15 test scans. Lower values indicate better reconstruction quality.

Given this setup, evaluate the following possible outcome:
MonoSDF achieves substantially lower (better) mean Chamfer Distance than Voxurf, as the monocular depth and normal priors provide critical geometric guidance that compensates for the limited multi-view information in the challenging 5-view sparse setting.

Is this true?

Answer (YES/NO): YES